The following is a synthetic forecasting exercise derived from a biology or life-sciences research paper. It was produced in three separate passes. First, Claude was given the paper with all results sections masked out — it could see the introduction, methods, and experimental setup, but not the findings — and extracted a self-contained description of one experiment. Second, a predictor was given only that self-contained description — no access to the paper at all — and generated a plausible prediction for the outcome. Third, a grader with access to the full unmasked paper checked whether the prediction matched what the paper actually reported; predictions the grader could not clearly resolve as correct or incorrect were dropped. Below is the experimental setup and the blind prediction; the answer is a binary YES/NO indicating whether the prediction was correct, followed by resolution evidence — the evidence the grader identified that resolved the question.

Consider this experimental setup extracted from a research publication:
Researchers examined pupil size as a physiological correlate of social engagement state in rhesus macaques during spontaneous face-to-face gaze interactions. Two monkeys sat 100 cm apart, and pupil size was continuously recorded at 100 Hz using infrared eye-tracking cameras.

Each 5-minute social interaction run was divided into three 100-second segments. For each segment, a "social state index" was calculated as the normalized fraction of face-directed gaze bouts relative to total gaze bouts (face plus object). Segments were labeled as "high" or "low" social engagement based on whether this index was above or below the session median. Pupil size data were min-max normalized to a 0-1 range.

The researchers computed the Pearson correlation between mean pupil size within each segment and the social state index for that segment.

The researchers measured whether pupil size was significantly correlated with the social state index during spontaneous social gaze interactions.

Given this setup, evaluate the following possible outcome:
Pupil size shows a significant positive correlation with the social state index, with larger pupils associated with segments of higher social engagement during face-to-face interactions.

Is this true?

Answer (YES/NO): NO